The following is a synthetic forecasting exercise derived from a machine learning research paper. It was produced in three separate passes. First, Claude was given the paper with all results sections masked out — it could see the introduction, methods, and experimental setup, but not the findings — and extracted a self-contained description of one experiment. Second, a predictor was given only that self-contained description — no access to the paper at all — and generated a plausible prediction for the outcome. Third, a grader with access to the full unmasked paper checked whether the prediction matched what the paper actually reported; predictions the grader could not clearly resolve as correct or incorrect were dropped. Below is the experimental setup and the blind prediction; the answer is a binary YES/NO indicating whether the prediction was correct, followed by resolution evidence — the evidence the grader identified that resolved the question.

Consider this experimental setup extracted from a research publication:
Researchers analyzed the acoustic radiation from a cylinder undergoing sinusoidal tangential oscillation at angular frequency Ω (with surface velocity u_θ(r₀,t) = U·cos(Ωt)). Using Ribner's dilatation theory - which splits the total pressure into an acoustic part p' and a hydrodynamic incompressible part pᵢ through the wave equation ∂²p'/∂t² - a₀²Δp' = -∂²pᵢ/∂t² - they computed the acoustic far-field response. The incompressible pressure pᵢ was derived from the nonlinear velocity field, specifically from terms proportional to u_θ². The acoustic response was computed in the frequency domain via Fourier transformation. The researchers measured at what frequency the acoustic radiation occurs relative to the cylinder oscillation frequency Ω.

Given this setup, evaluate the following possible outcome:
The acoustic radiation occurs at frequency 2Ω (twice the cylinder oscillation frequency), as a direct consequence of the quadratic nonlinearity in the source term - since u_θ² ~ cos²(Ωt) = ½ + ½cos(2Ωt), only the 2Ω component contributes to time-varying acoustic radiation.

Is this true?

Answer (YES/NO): YES